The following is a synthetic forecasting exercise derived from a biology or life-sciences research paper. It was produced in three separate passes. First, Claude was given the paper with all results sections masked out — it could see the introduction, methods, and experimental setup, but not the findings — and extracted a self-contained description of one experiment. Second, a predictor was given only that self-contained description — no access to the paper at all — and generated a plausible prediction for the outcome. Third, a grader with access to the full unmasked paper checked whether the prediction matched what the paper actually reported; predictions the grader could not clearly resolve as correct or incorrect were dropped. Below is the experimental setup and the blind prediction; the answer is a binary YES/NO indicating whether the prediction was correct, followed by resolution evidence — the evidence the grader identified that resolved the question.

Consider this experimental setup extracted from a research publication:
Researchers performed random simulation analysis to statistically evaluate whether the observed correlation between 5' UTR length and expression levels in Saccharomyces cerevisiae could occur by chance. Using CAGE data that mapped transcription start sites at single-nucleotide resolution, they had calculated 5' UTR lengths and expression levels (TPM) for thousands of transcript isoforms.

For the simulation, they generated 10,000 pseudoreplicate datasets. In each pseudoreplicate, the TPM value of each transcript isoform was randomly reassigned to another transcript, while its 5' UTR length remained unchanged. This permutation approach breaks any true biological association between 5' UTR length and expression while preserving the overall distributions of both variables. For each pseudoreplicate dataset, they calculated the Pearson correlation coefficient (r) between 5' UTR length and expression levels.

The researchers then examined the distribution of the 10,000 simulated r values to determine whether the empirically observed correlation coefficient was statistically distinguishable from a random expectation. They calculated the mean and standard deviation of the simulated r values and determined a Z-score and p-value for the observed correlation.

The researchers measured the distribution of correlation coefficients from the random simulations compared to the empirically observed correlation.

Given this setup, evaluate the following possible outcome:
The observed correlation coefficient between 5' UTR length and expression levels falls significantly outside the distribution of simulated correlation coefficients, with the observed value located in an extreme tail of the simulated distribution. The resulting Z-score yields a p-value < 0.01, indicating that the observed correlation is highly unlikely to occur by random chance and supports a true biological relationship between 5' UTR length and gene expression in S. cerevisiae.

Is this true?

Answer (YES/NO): YES